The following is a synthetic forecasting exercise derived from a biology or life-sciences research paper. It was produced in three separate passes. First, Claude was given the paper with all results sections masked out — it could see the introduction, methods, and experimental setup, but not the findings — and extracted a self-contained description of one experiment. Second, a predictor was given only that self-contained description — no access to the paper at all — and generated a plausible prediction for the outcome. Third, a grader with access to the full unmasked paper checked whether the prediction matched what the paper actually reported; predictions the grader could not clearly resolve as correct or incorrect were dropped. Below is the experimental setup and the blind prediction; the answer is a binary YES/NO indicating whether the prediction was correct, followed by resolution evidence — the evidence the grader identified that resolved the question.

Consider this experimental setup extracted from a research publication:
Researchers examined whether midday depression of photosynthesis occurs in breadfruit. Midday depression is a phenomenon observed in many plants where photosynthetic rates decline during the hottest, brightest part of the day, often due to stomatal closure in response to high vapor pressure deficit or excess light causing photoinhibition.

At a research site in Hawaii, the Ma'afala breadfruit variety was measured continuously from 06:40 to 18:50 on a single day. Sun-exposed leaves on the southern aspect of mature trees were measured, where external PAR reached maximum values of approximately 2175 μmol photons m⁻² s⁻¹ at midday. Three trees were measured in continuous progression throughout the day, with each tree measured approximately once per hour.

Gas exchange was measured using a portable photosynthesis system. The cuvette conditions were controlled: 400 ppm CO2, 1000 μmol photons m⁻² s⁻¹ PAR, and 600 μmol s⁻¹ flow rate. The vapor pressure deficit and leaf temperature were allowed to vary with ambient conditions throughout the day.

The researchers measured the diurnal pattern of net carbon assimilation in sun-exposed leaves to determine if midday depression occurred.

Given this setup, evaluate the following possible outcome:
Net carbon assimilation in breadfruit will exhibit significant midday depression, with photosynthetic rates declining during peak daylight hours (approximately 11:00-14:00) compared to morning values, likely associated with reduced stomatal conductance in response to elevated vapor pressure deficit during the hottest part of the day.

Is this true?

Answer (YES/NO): NO